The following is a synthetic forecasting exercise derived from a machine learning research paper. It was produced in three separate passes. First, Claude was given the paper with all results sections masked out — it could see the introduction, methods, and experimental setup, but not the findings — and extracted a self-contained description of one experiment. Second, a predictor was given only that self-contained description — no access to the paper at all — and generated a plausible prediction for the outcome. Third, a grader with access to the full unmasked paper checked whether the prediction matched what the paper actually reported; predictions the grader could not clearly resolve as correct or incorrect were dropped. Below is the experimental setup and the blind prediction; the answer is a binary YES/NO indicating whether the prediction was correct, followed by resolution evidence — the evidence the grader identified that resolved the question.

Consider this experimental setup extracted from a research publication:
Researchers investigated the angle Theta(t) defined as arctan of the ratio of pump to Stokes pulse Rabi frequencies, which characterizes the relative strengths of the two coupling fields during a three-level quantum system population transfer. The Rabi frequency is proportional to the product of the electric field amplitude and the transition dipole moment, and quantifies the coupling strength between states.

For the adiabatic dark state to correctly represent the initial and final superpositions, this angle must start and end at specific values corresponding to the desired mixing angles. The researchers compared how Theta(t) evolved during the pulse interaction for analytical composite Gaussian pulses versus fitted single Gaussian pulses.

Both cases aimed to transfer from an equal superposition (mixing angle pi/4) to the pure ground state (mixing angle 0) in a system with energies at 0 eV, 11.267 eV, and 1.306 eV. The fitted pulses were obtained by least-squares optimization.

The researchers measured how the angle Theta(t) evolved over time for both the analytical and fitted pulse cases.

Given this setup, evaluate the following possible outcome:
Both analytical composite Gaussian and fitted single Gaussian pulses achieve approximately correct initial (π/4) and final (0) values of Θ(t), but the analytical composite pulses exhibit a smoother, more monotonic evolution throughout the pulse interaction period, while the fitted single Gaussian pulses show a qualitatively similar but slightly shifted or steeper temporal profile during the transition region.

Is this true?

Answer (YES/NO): NO